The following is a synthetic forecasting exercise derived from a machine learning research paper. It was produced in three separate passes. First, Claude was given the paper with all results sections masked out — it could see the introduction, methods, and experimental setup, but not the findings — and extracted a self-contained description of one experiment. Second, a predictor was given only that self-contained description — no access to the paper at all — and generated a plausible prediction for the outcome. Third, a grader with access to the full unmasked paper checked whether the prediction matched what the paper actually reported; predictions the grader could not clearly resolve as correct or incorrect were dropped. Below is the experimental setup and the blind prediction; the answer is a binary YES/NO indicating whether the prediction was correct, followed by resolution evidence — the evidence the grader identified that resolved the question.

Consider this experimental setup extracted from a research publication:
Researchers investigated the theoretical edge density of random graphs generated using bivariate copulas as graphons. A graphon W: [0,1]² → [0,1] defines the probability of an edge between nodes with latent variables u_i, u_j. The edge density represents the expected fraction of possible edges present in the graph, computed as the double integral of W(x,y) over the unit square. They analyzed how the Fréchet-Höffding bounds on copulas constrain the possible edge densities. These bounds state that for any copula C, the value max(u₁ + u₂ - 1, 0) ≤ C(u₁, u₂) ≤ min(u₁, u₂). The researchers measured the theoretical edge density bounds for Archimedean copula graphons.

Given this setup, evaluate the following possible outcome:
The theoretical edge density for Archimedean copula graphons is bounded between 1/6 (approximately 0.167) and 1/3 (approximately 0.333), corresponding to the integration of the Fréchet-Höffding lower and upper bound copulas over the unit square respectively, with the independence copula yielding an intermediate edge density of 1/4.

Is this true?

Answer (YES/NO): YES